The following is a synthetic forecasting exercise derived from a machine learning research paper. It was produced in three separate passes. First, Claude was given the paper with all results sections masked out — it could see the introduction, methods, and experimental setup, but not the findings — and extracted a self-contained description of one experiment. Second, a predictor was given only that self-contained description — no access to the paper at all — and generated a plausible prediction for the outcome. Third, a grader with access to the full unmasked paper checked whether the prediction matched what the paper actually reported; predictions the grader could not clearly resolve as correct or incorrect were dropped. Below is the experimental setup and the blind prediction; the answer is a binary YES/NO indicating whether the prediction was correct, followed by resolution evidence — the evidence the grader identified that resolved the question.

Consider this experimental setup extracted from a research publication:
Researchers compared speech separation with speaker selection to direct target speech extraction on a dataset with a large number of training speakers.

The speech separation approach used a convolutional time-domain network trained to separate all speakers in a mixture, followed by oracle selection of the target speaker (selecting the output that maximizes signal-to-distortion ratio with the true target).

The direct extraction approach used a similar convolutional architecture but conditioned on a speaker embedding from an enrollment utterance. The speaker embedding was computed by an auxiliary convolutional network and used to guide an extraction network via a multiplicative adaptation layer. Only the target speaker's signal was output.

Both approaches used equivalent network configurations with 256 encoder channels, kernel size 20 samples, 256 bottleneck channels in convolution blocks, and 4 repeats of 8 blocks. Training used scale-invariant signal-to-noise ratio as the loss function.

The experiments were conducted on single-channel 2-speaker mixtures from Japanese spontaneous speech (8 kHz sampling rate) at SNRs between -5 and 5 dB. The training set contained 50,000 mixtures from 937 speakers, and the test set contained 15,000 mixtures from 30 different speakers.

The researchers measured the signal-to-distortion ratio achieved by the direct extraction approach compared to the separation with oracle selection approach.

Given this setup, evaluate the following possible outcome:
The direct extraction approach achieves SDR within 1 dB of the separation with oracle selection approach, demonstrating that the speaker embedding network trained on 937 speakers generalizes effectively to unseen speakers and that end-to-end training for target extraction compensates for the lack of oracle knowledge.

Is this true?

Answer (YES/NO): NO